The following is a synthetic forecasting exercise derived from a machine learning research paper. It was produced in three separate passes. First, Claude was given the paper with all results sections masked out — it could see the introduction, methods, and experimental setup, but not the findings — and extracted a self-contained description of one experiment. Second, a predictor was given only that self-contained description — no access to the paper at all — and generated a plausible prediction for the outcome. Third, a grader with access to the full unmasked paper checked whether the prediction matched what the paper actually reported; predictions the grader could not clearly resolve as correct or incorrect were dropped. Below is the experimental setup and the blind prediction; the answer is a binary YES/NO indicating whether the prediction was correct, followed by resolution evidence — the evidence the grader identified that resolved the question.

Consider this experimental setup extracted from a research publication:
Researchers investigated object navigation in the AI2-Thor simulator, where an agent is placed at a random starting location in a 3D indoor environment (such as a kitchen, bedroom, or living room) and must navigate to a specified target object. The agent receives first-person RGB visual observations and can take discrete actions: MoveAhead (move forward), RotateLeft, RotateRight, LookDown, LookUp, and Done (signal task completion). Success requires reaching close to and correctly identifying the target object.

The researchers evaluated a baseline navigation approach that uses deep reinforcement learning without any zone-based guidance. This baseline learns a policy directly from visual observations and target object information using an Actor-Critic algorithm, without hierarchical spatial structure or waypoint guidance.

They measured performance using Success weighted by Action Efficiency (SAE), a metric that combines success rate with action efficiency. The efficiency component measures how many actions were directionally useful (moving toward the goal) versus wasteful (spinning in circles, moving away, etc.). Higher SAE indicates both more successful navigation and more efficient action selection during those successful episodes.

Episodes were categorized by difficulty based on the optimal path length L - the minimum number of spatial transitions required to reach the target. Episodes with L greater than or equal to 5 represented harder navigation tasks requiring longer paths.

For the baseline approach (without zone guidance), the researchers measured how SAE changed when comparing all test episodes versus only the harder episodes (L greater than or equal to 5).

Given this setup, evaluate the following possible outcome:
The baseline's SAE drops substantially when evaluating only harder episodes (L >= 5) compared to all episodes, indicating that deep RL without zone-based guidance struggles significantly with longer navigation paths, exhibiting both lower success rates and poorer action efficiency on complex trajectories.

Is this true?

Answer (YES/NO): NO